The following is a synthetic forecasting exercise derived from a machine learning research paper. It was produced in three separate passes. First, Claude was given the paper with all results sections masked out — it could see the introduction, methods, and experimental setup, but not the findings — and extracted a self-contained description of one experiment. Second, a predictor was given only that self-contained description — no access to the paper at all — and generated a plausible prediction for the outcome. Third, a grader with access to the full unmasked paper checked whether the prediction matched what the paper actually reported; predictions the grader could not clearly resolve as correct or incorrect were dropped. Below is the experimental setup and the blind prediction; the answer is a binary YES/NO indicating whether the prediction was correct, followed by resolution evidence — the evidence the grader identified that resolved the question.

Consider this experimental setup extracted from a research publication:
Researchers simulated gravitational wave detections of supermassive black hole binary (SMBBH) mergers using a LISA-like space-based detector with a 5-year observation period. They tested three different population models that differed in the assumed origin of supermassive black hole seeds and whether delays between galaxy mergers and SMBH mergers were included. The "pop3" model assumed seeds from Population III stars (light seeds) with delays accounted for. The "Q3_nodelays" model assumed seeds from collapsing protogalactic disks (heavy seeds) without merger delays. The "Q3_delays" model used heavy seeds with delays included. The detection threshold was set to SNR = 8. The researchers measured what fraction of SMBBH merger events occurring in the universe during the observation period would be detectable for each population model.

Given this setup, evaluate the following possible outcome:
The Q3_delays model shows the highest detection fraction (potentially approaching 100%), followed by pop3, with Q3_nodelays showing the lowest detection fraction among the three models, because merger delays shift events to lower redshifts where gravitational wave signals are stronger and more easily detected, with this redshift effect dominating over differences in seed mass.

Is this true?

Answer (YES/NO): NO